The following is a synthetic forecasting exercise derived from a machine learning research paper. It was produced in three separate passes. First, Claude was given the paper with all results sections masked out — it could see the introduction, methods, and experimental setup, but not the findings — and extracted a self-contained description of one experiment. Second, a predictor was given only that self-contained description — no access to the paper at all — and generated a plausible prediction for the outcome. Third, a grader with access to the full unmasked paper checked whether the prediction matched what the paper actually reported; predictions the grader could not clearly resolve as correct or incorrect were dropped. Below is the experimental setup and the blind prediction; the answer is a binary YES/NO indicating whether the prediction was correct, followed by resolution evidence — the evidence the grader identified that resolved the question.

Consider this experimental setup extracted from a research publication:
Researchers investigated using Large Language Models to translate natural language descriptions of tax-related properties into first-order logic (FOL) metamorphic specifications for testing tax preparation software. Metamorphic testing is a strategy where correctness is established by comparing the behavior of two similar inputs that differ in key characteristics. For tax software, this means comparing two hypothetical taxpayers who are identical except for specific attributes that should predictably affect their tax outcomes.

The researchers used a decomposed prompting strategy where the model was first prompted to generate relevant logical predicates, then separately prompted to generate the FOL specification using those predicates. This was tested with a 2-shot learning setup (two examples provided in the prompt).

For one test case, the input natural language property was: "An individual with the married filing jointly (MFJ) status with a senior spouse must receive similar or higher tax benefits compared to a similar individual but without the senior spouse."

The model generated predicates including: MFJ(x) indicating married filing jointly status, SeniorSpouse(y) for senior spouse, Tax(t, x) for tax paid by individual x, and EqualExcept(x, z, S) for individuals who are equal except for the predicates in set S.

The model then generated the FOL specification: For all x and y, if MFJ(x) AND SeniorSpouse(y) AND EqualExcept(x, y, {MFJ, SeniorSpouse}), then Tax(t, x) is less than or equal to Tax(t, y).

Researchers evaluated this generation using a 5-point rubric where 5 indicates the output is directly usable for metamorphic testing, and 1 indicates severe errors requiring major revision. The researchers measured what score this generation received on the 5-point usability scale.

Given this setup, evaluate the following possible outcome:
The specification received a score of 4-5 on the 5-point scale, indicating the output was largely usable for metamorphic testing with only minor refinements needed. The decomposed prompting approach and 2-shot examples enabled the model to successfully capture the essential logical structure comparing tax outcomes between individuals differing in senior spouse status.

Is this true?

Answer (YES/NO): NO